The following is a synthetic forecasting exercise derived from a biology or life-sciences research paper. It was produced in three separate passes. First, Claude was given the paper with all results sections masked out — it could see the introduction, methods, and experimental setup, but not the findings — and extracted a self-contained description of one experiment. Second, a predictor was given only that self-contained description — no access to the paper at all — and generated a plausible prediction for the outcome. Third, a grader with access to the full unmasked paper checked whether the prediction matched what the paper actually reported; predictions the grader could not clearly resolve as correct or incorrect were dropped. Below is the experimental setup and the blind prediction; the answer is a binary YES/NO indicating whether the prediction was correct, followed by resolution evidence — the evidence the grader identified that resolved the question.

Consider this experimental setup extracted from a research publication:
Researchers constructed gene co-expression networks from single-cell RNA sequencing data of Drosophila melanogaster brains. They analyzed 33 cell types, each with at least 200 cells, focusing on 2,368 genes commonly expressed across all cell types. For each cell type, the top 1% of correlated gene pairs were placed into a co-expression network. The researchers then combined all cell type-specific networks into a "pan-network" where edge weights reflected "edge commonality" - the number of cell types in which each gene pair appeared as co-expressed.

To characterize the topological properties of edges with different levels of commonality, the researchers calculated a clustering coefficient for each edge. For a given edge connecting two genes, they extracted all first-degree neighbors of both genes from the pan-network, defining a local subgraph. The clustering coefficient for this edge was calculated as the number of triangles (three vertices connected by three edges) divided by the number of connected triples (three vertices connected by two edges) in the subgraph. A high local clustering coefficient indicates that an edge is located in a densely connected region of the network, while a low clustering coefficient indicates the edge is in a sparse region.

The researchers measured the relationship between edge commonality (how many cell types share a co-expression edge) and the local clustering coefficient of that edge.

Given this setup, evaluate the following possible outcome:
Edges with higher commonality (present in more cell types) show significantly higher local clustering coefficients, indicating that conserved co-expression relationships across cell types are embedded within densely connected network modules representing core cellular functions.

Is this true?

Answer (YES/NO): YES